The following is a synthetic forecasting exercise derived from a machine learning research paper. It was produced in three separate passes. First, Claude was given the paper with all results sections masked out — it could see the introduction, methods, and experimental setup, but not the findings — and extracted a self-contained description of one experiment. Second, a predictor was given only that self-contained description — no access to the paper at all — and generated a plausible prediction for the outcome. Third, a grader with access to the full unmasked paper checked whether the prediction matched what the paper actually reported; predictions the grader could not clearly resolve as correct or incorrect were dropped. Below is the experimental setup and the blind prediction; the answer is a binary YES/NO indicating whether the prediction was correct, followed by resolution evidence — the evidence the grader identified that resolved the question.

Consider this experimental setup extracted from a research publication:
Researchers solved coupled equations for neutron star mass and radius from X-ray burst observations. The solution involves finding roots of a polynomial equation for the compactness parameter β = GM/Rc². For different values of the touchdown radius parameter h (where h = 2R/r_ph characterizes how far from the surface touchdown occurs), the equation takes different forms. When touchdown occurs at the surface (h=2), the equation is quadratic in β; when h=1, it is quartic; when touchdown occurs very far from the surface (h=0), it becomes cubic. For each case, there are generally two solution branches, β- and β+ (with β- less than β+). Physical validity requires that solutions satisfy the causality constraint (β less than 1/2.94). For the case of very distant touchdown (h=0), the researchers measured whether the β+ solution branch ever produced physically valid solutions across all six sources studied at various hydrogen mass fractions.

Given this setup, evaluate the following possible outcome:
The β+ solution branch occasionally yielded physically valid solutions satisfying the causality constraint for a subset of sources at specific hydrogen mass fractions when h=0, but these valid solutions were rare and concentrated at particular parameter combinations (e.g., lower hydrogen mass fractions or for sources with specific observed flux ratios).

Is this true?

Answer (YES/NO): NO